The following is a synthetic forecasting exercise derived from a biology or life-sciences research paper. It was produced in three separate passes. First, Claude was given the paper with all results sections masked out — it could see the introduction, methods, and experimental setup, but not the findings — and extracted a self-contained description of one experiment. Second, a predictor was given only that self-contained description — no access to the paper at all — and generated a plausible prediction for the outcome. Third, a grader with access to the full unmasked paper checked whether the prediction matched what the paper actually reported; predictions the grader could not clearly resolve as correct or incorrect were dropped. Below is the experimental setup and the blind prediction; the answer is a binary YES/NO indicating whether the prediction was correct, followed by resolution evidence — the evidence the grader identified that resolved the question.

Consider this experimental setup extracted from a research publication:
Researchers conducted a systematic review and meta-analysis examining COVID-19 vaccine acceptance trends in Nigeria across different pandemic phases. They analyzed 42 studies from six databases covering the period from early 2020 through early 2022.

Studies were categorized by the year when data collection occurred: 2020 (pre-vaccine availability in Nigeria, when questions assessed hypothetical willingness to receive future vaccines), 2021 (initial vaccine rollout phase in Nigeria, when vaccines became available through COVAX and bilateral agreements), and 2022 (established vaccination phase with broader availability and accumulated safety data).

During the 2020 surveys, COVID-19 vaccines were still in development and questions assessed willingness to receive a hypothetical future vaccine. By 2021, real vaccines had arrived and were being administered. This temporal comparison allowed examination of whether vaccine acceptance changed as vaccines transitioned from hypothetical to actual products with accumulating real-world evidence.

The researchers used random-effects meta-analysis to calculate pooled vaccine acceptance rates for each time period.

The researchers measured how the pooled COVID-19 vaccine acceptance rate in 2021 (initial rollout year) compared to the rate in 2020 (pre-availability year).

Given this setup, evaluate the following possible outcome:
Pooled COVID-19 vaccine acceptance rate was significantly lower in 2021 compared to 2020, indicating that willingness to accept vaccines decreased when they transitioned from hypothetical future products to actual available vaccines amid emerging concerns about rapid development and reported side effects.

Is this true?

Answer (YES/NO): YES